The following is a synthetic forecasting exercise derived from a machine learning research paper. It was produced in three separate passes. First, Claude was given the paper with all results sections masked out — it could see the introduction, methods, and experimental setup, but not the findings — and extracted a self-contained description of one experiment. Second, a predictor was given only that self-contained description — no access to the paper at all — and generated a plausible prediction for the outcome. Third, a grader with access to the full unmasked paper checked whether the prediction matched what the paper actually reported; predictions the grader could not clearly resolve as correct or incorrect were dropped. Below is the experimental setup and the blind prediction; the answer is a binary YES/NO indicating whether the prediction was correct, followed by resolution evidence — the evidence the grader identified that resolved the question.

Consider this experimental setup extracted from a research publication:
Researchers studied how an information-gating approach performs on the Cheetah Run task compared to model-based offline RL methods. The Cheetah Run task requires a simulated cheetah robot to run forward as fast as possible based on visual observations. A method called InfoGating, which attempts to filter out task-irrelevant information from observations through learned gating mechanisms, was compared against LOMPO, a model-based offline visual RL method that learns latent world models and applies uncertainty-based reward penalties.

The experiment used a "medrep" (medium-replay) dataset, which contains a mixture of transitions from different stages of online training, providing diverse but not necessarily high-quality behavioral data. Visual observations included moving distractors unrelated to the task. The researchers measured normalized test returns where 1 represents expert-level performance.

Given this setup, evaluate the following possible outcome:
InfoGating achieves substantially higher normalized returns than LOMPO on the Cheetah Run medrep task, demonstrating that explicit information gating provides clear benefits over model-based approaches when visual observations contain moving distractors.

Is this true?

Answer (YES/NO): YES